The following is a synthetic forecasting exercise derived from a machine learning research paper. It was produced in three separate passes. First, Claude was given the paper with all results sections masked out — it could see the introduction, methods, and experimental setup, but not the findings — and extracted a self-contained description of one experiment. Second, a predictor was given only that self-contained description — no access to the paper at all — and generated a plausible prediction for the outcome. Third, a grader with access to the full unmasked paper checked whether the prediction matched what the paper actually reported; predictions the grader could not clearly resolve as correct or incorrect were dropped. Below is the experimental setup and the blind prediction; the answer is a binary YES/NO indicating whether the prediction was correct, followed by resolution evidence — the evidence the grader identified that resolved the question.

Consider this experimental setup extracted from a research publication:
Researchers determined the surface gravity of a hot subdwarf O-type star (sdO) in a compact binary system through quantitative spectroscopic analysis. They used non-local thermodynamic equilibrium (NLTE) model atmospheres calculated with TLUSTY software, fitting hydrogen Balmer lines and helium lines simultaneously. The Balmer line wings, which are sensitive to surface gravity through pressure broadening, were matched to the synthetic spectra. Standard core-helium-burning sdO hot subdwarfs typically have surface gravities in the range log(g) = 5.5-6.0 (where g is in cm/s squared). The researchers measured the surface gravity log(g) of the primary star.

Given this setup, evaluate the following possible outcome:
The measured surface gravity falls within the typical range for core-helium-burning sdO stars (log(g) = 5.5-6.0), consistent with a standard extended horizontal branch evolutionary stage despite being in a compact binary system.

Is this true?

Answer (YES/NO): NO